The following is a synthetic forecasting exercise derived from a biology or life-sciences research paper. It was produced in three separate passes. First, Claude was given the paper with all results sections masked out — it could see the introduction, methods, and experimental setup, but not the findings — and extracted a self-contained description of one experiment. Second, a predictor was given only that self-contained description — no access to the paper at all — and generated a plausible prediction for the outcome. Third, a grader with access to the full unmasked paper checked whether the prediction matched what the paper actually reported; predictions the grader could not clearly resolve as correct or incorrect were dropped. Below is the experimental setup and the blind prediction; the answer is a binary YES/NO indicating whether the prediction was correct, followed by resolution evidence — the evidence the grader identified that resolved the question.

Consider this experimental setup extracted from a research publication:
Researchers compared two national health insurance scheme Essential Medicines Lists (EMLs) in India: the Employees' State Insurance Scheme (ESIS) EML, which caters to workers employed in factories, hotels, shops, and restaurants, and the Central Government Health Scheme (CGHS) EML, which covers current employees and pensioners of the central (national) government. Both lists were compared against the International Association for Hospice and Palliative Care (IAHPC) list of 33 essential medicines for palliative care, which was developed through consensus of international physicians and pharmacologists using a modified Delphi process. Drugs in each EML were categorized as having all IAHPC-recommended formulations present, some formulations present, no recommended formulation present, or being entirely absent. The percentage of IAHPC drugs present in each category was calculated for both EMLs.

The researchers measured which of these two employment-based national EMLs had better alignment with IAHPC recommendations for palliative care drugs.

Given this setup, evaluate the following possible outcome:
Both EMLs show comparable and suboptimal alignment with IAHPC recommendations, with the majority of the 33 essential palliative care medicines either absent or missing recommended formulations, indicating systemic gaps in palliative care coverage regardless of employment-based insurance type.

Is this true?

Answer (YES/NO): NO